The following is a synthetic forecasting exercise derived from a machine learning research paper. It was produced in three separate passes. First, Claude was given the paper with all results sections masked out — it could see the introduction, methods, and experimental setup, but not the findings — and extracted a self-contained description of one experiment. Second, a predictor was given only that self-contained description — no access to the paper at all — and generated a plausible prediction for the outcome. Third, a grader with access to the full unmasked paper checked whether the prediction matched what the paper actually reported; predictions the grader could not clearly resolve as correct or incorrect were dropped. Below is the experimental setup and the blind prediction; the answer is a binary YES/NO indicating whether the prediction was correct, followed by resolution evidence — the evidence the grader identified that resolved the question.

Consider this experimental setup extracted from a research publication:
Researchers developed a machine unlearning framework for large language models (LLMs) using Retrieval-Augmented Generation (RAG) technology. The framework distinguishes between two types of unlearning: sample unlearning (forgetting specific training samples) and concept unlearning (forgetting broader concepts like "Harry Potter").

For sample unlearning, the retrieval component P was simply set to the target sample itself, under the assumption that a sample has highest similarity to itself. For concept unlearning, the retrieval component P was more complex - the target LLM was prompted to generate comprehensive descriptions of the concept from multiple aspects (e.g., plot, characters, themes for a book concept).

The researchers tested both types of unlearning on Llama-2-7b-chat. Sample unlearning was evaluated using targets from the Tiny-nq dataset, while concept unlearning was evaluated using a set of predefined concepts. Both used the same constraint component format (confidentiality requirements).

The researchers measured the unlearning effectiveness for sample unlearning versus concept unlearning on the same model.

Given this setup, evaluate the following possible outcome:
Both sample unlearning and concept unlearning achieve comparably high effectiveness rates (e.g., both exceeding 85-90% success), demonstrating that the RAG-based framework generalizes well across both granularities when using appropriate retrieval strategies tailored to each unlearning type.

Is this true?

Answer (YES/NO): YES